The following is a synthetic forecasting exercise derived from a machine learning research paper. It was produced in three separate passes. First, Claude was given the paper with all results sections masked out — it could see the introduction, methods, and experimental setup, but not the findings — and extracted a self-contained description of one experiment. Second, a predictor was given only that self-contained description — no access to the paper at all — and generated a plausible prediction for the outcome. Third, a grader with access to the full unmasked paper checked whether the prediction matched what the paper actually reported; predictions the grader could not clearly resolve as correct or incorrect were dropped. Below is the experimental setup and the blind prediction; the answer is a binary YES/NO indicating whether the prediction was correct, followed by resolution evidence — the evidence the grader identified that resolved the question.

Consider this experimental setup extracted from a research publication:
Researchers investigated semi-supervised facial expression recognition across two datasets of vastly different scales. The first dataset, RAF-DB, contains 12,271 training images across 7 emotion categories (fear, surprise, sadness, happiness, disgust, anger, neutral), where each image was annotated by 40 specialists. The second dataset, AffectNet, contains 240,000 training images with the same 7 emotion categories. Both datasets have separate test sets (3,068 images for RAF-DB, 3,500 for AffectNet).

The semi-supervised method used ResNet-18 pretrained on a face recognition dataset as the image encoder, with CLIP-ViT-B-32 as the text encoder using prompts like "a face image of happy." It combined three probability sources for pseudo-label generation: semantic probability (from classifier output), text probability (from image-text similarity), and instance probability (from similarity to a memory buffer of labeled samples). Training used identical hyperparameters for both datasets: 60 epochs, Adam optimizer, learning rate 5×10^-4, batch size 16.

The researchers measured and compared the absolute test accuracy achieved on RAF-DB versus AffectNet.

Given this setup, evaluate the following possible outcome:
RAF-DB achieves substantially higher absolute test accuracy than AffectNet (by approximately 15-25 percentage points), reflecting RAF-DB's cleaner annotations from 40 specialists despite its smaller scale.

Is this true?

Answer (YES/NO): YES